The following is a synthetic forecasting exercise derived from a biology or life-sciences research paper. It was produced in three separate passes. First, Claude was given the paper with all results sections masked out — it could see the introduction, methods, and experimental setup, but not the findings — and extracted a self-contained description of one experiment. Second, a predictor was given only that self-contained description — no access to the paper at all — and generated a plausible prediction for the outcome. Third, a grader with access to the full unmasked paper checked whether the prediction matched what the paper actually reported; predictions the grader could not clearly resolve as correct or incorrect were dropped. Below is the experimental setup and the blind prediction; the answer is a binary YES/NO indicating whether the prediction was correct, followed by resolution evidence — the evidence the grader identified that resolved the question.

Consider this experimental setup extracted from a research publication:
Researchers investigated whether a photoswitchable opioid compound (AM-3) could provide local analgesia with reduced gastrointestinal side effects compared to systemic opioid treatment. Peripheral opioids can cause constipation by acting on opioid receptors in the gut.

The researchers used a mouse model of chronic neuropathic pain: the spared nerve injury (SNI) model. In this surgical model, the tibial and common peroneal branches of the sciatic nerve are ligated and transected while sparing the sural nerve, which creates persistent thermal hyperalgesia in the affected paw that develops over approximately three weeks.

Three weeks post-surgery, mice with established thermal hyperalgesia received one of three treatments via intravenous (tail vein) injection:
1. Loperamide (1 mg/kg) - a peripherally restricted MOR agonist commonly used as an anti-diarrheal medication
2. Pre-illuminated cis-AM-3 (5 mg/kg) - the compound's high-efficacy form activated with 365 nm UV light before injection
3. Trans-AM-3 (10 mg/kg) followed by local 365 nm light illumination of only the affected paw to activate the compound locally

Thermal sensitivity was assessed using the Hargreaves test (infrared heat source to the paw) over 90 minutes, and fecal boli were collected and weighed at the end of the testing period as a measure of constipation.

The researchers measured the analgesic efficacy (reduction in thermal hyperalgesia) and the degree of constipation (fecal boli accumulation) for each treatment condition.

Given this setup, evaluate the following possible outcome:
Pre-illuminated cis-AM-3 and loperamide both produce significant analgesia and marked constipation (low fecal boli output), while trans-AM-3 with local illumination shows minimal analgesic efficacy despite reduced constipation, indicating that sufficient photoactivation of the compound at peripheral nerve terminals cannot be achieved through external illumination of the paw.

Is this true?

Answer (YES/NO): NO